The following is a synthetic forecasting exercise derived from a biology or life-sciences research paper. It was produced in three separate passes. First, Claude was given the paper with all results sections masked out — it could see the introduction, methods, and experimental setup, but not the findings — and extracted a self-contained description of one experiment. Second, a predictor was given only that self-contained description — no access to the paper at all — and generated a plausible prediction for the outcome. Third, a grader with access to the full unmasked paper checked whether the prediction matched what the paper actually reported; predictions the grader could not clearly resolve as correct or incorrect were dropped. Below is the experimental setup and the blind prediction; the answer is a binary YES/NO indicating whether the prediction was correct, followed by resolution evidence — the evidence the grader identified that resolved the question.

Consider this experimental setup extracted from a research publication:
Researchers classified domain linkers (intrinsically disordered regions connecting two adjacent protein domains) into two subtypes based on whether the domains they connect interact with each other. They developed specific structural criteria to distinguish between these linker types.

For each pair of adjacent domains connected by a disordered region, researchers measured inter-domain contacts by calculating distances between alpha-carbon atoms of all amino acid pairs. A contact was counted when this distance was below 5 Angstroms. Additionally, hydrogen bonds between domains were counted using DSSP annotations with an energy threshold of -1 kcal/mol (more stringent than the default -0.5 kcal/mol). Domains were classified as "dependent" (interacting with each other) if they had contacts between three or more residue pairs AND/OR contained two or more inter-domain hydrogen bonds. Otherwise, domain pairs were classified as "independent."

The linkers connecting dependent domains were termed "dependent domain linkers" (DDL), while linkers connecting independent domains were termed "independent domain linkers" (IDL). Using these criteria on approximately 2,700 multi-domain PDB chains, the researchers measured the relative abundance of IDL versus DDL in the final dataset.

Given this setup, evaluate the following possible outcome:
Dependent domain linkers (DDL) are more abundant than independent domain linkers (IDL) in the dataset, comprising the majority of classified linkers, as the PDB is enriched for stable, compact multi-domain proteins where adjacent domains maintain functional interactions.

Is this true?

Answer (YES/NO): NO